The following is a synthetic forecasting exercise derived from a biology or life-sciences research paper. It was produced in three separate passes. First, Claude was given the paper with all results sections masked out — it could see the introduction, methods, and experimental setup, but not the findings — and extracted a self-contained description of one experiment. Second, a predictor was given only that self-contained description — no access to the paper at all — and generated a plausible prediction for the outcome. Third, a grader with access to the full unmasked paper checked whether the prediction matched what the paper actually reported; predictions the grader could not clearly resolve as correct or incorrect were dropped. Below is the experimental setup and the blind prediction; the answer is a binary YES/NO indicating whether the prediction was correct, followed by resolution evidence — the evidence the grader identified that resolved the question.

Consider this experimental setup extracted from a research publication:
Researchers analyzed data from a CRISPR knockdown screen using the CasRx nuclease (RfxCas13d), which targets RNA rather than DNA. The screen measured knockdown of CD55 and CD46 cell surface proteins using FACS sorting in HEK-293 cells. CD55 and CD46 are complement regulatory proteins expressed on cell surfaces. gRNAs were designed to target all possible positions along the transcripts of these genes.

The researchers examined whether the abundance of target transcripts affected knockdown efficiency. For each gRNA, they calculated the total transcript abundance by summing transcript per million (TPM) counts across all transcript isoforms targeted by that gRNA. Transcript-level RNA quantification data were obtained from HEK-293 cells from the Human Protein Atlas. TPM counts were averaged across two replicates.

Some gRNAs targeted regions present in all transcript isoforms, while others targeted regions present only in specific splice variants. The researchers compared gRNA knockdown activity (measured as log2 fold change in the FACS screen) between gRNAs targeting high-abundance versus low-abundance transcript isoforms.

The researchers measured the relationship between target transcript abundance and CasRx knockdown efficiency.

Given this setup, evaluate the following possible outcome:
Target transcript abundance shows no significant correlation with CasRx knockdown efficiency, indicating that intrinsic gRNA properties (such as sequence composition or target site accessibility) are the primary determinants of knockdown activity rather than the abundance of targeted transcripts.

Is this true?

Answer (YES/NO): NO